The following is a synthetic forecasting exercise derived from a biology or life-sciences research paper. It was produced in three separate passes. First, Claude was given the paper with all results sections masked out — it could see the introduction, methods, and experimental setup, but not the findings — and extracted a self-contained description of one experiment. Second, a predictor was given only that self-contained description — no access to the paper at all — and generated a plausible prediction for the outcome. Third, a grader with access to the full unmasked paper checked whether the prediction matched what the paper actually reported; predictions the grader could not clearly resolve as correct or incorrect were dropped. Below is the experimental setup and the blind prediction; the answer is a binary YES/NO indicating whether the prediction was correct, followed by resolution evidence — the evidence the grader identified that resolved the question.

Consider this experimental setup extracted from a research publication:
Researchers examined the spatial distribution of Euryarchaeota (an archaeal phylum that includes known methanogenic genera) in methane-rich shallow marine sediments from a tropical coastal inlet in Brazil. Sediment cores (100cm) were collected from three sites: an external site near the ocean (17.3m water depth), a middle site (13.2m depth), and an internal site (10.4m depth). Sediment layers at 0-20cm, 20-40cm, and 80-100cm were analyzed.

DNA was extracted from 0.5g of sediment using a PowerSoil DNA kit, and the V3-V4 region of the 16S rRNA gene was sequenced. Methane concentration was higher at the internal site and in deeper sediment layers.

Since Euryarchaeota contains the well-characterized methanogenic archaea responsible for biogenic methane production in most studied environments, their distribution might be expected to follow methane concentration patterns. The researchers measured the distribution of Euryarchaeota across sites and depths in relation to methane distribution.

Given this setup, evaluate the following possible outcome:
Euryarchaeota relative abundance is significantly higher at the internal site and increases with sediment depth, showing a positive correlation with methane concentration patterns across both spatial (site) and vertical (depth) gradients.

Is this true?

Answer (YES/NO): NO